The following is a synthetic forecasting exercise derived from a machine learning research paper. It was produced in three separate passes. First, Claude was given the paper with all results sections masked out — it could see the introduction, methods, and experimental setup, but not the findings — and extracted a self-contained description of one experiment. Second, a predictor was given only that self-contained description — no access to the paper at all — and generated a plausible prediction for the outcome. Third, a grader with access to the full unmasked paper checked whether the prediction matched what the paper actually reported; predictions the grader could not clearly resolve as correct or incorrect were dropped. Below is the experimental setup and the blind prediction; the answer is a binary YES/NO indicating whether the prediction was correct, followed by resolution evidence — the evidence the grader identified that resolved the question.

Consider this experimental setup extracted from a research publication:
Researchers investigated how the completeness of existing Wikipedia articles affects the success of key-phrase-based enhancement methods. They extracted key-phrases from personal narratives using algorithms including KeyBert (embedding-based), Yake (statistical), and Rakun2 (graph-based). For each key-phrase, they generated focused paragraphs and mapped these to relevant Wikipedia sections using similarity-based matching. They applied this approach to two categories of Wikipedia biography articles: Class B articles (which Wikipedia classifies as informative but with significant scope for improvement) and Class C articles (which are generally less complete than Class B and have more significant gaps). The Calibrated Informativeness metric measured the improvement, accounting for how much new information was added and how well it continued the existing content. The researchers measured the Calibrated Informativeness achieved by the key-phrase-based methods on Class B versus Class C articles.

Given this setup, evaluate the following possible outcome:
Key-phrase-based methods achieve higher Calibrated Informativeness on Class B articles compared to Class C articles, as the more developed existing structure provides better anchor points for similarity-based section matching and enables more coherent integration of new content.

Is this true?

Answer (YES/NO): YES